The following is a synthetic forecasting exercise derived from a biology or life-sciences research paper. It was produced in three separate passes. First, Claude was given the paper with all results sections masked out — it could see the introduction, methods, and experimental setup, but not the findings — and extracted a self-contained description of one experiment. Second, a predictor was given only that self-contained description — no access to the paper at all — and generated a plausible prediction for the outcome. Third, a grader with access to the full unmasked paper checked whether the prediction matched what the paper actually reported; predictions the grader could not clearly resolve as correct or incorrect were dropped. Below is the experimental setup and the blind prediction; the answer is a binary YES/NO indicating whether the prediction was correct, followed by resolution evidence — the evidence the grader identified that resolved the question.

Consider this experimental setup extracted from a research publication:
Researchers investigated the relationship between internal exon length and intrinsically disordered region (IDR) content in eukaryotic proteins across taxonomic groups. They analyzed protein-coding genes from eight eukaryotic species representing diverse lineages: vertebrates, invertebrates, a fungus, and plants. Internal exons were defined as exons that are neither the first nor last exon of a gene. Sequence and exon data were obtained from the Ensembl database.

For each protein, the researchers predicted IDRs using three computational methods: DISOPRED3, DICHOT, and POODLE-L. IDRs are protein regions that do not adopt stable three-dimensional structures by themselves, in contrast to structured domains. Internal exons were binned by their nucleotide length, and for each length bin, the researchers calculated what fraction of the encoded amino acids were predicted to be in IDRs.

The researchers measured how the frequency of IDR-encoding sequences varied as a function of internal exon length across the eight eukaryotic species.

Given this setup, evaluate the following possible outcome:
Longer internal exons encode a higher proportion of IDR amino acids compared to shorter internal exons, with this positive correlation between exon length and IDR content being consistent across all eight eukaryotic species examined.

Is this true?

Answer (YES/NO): YES